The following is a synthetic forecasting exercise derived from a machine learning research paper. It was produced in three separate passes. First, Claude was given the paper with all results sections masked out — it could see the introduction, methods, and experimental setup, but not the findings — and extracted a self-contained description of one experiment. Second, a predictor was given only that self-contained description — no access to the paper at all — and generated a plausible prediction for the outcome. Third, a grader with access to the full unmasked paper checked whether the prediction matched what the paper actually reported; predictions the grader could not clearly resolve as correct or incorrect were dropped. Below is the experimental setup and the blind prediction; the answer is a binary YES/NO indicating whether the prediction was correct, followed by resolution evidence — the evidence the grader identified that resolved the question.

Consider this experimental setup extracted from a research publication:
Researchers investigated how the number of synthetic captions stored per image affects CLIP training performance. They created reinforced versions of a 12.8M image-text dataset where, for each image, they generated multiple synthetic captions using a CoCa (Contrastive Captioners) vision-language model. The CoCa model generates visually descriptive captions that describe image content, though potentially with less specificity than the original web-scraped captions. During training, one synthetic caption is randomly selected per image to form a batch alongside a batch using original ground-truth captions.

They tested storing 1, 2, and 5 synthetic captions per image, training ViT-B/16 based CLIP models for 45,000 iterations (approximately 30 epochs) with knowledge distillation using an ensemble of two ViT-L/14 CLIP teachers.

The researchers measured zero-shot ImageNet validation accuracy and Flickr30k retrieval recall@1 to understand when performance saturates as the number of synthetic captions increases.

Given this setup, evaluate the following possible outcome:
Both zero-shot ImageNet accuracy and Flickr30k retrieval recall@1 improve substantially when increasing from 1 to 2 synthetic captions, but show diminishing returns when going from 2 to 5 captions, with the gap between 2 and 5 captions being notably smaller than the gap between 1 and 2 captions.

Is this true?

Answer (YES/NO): YES